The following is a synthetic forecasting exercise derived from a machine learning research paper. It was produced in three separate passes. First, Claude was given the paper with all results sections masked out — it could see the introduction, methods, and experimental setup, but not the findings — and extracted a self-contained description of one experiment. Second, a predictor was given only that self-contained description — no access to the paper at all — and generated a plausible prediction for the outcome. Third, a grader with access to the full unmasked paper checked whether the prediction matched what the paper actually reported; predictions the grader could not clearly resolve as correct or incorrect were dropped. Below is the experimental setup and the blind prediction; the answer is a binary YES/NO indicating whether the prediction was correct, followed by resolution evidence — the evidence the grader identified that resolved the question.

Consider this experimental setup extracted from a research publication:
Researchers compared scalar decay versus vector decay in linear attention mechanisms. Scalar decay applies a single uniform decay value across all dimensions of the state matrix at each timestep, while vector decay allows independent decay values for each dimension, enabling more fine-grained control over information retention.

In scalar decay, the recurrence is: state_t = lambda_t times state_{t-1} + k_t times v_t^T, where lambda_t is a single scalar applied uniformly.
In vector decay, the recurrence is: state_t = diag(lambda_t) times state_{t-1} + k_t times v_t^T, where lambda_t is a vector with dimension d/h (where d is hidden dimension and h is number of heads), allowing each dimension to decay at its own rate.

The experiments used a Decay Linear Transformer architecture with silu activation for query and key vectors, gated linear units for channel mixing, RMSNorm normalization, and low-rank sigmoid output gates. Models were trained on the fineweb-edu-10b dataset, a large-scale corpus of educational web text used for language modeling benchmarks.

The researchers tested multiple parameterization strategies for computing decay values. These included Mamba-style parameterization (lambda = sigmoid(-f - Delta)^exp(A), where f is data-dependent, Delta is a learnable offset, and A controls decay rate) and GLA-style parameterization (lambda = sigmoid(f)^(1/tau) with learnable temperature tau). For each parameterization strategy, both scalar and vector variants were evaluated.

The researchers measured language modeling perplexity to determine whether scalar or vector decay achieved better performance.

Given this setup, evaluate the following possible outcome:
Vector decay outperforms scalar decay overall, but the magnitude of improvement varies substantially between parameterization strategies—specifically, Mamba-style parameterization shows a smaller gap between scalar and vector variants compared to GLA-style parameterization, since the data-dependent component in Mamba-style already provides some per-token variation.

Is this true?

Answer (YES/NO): NO